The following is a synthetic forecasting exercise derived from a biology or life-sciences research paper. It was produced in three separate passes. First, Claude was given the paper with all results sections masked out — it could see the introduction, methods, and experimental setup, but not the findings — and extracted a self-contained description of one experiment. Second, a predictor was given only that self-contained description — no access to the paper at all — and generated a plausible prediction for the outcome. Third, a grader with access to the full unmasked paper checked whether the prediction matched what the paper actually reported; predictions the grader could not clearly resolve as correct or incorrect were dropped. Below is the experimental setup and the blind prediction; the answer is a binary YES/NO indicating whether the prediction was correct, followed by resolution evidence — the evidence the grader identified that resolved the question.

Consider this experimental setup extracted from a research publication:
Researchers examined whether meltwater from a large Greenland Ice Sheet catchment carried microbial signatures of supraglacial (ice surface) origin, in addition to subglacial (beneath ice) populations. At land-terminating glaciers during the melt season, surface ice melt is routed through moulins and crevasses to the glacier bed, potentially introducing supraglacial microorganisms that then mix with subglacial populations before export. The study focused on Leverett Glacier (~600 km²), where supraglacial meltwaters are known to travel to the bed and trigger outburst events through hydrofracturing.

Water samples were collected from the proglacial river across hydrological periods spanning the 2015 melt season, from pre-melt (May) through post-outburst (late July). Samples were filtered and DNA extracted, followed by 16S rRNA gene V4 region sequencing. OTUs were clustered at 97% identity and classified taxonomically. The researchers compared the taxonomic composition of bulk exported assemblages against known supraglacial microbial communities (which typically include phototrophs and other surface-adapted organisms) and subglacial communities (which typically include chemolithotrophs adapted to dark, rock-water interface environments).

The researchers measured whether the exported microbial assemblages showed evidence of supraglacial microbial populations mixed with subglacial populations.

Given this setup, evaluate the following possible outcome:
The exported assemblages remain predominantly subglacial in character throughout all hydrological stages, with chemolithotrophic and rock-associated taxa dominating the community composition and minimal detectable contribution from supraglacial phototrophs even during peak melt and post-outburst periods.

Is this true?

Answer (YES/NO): NO